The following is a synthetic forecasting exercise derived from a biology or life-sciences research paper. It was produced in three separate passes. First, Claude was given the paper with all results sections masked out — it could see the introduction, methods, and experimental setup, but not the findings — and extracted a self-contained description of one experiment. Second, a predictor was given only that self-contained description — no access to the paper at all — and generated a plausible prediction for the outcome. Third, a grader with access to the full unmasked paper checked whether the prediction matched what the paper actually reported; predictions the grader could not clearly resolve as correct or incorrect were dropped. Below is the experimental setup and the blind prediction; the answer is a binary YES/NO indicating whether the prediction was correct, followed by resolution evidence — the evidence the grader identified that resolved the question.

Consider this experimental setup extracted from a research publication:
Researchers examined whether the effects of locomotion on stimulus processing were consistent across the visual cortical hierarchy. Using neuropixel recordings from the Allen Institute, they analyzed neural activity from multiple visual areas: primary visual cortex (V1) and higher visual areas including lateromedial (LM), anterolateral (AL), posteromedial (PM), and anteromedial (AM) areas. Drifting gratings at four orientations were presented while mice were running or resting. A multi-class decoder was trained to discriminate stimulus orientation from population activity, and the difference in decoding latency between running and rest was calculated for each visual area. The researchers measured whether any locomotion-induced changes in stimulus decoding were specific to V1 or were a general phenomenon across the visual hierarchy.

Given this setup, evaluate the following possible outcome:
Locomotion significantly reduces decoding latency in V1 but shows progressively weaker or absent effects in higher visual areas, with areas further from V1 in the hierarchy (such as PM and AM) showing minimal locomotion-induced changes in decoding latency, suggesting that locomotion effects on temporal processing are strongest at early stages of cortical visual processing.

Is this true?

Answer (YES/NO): NO